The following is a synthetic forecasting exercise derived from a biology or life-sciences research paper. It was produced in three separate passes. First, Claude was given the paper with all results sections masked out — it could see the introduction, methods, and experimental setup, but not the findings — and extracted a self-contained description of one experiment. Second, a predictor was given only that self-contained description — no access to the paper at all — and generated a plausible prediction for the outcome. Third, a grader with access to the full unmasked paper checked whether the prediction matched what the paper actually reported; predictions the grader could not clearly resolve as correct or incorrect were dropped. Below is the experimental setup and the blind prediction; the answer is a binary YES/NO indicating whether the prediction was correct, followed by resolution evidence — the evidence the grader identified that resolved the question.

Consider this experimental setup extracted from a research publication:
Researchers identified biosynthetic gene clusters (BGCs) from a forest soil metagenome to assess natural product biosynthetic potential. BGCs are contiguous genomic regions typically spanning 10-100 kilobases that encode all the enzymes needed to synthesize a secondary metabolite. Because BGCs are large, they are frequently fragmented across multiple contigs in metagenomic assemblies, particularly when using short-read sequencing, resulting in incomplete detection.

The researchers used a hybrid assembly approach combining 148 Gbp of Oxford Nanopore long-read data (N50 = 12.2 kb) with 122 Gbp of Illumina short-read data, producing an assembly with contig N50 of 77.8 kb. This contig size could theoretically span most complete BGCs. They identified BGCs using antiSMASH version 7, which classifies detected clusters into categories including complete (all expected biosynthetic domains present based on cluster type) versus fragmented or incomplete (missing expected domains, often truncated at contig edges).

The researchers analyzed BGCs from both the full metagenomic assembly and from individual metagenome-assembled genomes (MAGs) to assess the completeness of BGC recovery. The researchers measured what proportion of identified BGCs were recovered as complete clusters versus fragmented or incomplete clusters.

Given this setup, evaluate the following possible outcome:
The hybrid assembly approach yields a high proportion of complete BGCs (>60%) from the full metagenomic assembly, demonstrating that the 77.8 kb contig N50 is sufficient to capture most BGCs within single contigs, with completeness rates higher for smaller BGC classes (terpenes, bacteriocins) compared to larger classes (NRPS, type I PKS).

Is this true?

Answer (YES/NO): NO